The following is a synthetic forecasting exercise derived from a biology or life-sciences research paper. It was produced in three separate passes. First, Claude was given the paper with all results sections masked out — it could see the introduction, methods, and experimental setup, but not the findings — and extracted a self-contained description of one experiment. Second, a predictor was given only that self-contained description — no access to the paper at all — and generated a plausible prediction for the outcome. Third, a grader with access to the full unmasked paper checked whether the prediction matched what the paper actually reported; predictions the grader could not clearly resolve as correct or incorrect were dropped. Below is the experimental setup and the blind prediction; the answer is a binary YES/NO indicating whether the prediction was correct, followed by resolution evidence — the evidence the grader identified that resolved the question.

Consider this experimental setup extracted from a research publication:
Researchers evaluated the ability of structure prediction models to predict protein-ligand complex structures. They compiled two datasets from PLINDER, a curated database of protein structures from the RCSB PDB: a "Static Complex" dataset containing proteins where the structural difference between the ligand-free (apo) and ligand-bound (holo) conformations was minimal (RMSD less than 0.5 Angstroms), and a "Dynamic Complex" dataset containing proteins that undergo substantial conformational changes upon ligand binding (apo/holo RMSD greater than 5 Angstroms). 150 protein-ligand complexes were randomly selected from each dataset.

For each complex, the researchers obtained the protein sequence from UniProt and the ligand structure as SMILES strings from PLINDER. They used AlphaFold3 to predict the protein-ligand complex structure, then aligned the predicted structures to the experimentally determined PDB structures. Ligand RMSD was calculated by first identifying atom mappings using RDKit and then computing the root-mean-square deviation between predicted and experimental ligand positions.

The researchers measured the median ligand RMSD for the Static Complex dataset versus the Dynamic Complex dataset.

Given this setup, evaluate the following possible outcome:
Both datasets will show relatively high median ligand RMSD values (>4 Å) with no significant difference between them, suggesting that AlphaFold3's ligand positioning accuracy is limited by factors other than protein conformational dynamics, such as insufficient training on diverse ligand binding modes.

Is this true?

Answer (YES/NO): NO